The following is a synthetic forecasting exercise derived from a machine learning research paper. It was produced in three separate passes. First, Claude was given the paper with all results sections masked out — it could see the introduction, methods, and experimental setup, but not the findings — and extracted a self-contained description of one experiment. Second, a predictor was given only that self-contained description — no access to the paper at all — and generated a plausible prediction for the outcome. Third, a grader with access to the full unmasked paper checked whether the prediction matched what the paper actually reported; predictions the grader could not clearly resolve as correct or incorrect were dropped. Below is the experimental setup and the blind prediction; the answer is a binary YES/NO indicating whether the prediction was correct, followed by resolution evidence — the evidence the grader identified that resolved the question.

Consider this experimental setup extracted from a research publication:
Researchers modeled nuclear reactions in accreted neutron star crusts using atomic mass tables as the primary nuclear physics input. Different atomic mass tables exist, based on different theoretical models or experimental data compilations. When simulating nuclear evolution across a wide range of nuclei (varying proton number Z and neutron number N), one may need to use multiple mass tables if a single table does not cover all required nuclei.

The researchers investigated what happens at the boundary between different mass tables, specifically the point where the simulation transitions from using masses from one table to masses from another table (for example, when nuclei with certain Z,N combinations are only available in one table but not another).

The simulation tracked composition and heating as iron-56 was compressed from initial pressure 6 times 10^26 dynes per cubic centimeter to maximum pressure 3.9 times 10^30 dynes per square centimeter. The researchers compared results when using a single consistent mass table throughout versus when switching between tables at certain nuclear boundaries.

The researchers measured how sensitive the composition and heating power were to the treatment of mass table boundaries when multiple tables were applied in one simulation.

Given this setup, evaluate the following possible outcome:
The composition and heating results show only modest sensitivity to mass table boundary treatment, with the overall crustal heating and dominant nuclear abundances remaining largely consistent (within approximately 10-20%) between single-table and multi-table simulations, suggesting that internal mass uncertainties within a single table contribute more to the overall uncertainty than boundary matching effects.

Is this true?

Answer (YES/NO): NO